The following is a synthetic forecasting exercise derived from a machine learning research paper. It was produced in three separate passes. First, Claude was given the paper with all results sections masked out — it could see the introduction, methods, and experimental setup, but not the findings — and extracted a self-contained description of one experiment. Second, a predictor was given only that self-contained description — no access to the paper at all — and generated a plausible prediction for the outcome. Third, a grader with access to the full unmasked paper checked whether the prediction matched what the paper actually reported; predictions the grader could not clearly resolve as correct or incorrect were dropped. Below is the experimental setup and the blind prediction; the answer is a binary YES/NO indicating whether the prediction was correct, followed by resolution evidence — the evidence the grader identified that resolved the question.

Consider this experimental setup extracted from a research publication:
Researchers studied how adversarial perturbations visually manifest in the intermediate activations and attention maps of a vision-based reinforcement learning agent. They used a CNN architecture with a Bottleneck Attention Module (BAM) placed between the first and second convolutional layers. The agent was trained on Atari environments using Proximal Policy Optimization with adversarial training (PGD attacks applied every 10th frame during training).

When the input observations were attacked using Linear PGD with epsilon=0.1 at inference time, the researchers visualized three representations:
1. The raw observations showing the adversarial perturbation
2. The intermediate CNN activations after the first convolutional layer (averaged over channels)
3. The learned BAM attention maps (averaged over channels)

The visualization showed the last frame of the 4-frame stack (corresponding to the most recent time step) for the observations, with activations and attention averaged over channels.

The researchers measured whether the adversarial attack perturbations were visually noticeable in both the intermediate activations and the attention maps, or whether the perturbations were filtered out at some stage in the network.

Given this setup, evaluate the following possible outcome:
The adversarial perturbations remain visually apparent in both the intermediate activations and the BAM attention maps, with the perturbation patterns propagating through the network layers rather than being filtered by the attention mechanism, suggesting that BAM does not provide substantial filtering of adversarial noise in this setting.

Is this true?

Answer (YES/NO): YES